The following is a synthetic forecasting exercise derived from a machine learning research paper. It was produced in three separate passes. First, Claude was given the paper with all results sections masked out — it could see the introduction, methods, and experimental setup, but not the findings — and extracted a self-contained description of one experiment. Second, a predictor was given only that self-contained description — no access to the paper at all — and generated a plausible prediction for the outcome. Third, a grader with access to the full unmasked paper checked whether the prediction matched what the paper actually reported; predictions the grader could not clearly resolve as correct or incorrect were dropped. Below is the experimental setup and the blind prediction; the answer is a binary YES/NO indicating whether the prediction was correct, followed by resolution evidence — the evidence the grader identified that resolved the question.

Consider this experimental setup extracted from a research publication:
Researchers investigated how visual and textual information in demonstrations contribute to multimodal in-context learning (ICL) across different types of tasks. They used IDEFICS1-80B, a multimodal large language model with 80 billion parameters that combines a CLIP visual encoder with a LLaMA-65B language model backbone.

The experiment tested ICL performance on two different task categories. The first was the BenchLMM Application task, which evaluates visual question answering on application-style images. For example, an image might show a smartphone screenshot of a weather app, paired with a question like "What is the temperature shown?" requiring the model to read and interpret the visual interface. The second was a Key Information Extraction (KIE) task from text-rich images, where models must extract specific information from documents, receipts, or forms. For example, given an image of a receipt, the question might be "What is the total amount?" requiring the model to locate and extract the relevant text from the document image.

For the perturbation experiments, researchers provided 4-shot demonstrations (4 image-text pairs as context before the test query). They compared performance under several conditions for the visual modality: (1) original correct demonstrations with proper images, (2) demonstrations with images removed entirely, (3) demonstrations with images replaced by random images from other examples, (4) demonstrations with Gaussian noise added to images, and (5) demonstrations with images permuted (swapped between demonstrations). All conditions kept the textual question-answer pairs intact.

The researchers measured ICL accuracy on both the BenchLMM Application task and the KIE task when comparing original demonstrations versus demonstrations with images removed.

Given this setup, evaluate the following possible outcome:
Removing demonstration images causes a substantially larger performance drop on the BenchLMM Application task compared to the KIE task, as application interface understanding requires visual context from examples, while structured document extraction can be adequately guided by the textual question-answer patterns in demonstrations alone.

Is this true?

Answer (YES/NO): NO